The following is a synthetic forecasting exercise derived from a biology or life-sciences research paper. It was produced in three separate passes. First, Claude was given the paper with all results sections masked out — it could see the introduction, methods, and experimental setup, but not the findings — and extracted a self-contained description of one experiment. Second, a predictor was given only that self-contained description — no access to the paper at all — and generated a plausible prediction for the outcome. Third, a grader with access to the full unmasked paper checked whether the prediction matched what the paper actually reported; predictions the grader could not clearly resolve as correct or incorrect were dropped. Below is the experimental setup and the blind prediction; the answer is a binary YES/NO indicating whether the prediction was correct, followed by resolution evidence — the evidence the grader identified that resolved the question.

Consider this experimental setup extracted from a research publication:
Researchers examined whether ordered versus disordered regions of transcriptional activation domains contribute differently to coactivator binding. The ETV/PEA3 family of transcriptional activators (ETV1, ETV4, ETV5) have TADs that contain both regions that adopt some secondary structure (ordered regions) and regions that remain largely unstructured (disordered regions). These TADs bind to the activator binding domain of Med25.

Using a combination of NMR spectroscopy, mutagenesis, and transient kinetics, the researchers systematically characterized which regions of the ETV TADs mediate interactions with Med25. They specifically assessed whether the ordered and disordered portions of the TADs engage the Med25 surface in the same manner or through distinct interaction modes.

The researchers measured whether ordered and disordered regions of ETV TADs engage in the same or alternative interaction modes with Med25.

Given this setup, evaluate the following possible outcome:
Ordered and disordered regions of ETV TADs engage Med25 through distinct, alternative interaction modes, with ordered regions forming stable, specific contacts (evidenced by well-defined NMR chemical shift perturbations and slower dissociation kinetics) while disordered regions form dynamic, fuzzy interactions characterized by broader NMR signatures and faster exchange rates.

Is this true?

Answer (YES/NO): NO